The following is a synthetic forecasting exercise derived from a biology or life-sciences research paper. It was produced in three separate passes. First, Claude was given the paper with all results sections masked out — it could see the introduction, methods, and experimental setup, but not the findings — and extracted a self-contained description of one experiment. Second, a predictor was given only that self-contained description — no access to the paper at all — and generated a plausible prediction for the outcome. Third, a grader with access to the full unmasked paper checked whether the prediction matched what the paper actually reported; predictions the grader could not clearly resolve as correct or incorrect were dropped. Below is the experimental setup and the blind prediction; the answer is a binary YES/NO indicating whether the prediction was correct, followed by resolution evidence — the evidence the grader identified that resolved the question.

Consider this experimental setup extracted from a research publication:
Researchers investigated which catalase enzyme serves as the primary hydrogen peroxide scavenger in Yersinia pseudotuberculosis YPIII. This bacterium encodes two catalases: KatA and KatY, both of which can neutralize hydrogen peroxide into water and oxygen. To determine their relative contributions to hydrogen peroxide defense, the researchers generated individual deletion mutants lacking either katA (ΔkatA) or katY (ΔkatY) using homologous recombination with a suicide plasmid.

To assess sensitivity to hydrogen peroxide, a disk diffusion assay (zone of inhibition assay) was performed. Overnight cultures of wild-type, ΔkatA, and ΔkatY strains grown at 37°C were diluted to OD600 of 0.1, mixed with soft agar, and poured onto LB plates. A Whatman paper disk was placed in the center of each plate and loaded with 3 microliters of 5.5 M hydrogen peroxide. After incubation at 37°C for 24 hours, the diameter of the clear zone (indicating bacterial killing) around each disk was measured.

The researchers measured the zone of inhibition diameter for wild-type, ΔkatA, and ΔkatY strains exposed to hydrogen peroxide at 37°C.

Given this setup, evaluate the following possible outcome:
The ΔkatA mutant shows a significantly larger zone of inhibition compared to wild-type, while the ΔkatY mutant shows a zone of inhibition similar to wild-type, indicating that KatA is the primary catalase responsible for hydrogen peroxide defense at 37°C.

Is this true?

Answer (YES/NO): NO